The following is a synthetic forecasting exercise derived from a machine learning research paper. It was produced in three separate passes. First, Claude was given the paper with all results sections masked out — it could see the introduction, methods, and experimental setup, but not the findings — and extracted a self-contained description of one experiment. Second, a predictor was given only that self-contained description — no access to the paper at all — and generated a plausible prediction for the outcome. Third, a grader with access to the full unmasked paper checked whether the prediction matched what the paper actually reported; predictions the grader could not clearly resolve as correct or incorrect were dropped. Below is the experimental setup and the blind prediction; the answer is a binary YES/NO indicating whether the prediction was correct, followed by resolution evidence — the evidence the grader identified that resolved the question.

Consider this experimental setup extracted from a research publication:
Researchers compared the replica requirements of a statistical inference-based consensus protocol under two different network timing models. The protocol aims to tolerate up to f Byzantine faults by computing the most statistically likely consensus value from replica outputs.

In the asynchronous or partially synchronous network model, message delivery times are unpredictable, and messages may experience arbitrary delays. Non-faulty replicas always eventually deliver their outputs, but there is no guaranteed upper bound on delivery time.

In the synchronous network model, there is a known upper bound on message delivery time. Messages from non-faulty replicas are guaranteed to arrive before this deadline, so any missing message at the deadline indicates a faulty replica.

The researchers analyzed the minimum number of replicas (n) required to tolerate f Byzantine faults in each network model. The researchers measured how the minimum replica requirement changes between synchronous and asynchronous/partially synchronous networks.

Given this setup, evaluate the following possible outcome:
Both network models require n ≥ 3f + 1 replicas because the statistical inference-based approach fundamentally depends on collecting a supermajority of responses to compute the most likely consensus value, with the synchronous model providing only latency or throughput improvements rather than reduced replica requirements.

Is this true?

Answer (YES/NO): NO